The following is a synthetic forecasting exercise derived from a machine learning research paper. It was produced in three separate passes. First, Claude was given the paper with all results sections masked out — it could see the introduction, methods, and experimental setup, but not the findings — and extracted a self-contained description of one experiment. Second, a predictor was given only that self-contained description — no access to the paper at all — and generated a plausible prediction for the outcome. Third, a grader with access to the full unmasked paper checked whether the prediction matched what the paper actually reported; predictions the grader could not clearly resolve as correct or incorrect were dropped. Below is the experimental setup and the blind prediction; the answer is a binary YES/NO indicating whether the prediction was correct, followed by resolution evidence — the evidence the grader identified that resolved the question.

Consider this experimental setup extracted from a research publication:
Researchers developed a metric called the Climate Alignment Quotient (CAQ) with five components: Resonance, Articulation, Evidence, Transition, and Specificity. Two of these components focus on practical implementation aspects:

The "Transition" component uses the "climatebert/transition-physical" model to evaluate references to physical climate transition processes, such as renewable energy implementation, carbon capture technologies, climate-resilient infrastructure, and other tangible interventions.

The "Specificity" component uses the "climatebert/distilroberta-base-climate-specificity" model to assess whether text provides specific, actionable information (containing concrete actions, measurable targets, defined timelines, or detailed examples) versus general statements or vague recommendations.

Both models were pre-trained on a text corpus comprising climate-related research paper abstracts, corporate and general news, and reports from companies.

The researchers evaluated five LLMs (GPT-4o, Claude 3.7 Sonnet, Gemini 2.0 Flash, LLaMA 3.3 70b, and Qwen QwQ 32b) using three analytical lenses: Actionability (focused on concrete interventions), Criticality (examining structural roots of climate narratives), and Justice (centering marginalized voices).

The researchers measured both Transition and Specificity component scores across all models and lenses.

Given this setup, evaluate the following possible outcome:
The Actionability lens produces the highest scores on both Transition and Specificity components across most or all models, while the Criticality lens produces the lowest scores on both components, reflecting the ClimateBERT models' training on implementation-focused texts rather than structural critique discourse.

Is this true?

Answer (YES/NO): NO